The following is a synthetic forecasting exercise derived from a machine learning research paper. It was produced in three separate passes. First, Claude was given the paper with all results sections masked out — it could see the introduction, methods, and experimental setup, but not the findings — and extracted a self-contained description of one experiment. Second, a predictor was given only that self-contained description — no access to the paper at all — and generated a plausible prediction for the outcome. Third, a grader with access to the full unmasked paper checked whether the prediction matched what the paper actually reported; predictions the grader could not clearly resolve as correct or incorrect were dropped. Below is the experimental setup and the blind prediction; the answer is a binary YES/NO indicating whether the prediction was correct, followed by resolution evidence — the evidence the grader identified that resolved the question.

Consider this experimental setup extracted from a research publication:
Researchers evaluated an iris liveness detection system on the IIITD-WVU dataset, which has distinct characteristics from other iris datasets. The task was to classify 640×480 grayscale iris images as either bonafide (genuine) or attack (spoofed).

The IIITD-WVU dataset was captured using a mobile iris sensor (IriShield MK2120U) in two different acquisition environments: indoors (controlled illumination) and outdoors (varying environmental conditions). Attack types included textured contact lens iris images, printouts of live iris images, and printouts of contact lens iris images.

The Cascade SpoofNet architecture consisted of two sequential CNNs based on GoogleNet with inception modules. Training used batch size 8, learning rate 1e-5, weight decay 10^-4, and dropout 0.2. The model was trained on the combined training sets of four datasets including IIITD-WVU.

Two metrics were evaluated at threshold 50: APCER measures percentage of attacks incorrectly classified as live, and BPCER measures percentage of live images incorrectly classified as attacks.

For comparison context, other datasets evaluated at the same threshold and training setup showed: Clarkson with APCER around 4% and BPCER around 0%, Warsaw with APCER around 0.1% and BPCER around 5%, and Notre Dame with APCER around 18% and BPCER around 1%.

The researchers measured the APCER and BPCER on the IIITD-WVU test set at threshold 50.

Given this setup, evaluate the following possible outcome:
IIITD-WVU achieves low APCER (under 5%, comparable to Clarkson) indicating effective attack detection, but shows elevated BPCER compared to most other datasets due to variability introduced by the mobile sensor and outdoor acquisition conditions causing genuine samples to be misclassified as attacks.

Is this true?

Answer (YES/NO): YES